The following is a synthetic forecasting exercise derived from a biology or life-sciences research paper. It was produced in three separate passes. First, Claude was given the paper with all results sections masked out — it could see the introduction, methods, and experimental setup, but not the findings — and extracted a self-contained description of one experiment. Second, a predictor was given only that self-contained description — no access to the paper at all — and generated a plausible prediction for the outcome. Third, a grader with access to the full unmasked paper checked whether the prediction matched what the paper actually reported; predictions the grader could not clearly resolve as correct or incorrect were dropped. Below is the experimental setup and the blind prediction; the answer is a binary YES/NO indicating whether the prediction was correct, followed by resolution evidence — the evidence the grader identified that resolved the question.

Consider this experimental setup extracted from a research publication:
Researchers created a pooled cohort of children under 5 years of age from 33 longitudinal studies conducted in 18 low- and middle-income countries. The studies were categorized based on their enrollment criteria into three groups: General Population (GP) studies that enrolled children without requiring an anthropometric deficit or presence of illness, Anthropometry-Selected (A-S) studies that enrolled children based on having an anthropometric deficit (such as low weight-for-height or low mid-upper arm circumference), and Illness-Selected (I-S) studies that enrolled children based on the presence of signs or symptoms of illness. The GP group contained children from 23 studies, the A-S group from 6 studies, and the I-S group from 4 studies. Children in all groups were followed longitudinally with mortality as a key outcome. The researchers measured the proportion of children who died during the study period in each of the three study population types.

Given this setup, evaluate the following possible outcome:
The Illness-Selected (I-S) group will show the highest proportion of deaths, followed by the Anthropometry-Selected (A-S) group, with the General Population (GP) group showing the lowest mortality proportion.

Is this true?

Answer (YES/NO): NO